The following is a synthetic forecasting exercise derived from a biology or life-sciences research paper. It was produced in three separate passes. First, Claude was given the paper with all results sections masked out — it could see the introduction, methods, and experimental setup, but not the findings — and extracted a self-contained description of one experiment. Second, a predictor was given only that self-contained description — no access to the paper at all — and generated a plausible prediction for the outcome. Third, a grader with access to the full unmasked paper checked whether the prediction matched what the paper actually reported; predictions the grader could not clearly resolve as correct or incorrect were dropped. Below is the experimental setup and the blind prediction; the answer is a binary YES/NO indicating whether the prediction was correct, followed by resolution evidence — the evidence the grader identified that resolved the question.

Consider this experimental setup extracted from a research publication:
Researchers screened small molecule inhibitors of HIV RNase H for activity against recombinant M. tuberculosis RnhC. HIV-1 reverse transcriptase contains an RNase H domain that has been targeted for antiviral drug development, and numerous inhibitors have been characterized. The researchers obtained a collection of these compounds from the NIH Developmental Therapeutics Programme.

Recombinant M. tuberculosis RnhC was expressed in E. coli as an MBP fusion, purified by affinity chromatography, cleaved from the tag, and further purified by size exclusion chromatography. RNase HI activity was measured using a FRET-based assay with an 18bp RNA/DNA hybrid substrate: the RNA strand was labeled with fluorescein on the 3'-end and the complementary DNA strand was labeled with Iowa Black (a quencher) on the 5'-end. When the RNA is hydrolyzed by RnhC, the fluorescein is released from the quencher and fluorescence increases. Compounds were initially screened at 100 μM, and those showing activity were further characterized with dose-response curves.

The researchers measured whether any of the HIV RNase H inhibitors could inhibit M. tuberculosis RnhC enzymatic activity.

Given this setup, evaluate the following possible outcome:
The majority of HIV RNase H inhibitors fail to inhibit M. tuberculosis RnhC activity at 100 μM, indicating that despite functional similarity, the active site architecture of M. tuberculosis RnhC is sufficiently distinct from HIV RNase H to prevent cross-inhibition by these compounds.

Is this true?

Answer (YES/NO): NO